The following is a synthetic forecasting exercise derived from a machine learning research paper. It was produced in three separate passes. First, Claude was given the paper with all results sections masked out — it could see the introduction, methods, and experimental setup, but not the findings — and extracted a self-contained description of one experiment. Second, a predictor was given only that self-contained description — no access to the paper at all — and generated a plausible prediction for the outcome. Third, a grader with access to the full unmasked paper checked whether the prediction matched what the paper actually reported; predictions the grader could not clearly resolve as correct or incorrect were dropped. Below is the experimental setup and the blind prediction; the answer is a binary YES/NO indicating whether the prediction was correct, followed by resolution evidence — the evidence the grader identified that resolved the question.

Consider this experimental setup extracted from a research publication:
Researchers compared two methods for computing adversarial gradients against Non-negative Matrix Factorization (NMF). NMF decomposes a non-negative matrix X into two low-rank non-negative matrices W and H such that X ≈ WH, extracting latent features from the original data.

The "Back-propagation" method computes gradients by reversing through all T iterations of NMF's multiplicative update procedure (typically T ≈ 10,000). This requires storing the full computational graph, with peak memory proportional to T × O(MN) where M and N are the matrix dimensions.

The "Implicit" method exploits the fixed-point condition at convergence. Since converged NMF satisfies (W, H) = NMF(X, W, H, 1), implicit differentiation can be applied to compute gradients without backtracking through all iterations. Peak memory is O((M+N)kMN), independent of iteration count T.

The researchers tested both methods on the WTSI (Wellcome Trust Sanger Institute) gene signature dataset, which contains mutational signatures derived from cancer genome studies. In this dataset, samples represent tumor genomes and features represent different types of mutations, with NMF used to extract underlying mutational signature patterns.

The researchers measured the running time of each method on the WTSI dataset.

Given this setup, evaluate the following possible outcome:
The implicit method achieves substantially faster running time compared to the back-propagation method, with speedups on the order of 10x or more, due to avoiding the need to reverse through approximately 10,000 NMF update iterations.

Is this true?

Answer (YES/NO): NO